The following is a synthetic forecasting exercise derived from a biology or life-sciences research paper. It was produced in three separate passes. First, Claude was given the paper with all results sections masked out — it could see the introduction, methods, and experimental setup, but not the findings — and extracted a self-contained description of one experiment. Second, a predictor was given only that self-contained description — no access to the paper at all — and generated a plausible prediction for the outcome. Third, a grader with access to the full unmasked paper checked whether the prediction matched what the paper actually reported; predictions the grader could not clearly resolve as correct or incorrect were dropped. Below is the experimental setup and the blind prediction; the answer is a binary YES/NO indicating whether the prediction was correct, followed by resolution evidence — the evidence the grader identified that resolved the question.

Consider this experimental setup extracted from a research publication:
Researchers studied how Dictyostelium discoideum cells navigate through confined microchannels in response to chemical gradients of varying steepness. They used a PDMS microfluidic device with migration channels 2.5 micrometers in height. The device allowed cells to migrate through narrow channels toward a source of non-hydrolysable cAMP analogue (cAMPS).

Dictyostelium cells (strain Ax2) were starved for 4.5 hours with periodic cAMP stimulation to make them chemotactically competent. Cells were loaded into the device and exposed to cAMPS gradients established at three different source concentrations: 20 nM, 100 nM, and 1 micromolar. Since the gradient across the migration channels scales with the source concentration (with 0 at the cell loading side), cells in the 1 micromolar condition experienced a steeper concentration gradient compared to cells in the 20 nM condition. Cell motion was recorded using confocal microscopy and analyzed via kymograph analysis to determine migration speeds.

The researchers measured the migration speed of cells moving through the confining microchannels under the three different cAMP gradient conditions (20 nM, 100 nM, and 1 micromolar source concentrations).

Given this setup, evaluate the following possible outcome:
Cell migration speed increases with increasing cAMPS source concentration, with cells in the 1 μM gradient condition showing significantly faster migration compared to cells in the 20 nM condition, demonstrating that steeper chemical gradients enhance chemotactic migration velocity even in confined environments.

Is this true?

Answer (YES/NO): YES